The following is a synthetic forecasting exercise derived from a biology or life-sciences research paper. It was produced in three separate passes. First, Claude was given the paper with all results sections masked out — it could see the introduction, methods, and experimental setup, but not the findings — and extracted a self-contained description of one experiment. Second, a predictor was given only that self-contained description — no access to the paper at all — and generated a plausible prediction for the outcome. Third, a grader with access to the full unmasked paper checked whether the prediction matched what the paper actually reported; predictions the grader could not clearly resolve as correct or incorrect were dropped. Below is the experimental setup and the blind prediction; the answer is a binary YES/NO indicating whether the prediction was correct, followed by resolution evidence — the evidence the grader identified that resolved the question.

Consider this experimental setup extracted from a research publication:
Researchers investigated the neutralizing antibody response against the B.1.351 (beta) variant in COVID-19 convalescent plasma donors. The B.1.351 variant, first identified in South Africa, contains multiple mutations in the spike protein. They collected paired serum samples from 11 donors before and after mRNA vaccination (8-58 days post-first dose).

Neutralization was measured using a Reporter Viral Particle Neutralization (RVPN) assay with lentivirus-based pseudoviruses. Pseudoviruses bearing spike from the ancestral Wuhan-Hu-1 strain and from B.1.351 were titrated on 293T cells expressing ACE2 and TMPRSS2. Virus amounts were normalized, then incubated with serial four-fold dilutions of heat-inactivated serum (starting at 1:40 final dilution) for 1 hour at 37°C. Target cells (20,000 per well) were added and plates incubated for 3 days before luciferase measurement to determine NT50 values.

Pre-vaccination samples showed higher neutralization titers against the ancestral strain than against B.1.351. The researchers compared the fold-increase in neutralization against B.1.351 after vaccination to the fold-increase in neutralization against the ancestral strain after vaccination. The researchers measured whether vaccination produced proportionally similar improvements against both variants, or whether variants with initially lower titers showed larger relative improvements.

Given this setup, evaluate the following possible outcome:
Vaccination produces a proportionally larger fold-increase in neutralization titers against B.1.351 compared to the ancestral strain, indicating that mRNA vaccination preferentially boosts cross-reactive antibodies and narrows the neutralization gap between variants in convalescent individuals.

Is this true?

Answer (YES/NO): NO